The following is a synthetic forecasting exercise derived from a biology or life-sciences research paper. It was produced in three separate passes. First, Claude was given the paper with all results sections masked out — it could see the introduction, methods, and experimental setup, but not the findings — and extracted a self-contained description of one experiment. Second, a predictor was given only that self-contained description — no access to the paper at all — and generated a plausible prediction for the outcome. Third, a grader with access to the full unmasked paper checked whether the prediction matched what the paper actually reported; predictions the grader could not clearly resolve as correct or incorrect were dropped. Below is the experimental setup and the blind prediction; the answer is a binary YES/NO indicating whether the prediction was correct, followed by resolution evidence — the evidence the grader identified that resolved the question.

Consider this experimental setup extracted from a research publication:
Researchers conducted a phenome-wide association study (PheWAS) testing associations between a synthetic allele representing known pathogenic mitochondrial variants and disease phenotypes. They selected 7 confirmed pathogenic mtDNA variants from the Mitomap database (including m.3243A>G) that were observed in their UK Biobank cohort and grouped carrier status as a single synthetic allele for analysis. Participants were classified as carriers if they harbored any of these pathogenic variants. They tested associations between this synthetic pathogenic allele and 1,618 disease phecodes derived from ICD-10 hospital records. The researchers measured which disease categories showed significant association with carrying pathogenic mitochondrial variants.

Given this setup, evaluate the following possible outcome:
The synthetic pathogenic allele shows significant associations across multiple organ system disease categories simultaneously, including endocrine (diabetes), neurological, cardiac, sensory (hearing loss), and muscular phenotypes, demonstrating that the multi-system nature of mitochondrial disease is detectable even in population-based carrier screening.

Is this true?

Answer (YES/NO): NO